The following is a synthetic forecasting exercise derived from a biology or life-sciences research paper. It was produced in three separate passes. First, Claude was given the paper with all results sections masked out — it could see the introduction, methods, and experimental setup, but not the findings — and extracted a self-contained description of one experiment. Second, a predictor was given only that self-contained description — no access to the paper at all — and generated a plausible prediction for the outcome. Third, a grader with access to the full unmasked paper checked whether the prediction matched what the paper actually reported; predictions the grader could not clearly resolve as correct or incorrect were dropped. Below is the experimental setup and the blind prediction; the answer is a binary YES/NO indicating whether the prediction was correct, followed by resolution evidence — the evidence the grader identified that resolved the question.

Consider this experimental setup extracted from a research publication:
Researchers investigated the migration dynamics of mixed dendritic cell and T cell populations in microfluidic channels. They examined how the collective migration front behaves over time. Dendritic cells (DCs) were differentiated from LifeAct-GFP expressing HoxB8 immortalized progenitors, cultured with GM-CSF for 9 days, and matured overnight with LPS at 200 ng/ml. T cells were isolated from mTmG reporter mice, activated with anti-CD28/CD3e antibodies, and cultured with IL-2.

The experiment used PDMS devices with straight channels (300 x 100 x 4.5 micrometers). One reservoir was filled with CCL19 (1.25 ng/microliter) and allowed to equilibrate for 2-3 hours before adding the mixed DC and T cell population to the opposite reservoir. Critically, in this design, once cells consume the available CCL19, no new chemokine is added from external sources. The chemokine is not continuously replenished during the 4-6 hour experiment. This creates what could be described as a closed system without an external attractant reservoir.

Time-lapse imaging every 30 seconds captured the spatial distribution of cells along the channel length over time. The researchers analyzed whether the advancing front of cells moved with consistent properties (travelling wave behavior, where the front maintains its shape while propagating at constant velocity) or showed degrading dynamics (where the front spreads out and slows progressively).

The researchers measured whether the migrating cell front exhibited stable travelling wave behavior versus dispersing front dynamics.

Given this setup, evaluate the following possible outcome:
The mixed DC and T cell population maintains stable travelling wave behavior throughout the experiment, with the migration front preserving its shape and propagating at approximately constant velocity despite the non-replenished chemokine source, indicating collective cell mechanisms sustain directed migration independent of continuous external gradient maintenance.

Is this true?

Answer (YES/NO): YES